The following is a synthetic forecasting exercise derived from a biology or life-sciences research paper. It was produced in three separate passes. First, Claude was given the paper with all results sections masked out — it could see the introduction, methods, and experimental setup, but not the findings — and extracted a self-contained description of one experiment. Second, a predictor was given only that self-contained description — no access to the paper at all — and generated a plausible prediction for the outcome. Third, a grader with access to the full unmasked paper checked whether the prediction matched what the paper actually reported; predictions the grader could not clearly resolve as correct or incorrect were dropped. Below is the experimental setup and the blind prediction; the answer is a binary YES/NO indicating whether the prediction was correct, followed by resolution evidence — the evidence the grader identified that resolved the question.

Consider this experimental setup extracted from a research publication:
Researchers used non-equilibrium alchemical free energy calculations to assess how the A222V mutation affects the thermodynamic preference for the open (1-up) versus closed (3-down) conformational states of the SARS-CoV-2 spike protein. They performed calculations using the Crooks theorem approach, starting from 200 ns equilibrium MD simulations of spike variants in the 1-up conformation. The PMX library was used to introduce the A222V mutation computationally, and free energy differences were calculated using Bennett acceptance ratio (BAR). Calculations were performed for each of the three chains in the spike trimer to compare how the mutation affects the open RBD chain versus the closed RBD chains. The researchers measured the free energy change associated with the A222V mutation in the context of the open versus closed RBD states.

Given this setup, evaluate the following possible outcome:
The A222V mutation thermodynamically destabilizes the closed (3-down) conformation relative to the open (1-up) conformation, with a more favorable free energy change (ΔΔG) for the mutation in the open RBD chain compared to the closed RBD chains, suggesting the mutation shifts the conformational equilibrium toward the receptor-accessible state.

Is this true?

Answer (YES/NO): NO